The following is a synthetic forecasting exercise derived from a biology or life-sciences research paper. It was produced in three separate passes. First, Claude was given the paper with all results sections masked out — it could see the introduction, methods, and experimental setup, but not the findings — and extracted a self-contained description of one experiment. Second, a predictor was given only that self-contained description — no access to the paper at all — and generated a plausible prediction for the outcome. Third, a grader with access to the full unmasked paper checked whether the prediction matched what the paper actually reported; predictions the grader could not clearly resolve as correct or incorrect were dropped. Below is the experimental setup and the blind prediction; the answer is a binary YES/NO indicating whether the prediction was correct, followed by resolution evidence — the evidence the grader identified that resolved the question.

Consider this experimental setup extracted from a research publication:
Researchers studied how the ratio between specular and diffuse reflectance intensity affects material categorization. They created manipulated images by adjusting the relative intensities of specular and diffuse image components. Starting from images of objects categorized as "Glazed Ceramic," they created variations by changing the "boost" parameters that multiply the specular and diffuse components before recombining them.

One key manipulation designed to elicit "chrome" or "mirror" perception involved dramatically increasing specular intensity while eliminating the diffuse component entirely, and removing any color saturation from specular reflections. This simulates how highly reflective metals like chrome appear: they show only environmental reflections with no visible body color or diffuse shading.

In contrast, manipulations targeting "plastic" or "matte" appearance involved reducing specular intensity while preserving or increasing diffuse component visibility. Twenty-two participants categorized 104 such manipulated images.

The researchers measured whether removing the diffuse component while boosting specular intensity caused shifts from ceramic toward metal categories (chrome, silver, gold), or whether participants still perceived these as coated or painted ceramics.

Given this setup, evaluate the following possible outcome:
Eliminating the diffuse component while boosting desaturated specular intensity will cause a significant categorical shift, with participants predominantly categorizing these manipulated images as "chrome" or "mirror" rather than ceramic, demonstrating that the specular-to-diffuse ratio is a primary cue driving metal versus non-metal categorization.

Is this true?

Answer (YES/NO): NO